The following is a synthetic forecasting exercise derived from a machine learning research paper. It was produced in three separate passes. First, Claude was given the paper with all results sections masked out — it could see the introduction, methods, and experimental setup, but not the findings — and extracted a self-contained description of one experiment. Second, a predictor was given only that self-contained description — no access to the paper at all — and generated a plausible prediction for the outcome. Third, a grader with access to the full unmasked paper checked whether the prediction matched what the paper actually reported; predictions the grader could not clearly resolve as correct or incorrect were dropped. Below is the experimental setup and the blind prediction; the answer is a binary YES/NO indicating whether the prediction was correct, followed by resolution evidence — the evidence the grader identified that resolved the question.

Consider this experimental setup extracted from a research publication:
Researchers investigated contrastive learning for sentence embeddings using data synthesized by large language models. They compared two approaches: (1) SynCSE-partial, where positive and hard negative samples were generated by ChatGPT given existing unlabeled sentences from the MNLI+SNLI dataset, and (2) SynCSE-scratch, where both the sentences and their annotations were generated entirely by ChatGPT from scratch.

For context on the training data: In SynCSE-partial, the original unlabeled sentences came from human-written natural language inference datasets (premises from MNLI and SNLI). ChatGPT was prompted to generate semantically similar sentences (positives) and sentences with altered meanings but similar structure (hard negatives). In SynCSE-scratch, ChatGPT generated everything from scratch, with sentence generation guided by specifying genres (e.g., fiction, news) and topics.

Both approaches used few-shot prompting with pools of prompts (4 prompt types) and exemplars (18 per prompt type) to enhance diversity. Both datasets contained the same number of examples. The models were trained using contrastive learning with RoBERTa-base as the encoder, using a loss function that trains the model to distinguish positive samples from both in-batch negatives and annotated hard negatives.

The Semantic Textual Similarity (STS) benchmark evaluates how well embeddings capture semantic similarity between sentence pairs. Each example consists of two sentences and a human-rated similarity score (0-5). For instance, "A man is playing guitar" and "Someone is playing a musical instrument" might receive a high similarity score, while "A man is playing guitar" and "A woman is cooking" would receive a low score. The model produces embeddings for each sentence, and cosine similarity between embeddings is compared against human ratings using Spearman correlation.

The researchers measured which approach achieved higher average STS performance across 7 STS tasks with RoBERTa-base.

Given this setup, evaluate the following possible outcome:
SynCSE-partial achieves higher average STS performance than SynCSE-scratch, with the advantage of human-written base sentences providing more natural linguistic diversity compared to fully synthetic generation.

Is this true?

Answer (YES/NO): YES